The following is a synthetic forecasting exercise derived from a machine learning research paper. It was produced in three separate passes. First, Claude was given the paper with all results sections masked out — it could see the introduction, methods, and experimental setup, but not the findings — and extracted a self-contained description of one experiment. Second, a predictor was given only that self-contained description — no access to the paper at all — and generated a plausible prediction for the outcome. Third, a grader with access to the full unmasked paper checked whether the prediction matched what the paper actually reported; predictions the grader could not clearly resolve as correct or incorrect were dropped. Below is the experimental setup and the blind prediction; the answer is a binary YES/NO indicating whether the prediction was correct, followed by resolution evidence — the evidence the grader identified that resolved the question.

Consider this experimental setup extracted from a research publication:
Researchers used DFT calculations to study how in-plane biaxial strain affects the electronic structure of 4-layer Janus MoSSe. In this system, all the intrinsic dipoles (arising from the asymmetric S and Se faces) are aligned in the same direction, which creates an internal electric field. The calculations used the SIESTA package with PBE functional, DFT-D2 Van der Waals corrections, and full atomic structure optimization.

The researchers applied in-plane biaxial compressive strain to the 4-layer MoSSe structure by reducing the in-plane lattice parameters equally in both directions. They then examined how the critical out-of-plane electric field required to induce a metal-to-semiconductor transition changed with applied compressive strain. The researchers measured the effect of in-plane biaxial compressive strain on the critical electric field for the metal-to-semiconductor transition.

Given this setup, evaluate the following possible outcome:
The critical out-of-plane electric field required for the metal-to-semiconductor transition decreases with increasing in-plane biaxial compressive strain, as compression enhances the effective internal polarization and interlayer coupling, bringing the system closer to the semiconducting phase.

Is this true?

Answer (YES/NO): YES